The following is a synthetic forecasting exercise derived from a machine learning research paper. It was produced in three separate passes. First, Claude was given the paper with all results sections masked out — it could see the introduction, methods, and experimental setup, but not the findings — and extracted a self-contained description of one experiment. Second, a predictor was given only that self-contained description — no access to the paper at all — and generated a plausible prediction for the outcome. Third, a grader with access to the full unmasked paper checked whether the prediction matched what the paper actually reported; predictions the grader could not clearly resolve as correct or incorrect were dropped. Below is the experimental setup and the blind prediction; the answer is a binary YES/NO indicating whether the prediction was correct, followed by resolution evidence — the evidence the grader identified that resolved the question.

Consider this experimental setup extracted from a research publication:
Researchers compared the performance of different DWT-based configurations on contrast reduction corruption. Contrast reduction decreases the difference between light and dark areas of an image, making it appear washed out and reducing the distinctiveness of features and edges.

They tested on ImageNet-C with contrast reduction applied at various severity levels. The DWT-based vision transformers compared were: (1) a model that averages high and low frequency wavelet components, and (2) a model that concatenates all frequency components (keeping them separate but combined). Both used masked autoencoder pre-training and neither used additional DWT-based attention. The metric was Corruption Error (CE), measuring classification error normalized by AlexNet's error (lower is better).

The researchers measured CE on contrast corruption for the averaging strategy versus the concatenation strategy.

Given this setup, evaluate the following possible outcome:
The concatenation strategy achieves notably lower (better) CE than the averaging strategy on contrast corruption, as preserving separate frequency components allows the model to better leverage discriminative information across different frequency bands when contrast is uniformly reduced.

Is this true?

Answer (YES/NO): NO